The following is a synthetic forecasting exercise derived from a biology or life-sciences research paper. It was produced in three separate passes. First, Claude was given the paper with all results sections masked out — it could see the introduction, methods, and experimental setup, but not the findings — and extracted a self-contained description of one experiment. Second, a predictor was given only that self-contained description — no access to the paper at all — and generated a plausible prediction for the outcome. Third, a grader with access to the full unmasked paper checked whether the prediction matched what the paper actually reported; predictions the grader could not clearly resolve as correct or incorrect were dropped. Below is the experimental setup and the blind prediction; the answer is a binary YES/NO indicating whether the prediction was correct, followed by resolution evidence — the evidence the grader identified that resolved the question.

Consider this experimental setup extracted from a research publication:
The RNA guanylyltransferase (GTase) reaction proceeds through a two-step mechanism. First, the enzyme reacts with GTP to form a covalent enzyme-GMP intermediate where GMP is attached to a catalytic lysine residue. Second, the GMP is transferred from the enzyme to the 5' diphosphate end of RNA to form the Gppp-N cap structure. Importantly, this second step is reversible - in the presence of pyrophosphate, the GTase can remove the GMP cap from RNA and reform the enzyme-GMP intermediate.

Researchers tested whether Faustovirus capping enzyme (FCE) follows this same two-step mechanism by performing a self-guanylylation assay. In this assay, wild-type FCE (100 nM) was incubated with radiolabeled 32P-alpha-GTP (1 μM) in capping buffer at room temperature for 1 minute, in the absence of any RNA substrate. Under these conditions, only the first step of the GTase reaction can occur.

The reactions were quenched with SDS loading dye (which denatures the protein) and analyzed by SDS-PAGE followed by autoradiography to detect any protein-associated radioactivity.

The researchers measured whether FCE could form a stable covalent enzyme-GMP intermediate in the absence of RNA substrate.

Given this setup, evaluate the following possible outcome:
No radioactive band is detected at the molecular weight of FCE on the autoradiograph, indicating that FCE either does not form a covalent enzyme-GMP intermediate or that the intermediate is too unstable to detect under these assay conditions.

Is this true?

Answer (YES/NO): NO